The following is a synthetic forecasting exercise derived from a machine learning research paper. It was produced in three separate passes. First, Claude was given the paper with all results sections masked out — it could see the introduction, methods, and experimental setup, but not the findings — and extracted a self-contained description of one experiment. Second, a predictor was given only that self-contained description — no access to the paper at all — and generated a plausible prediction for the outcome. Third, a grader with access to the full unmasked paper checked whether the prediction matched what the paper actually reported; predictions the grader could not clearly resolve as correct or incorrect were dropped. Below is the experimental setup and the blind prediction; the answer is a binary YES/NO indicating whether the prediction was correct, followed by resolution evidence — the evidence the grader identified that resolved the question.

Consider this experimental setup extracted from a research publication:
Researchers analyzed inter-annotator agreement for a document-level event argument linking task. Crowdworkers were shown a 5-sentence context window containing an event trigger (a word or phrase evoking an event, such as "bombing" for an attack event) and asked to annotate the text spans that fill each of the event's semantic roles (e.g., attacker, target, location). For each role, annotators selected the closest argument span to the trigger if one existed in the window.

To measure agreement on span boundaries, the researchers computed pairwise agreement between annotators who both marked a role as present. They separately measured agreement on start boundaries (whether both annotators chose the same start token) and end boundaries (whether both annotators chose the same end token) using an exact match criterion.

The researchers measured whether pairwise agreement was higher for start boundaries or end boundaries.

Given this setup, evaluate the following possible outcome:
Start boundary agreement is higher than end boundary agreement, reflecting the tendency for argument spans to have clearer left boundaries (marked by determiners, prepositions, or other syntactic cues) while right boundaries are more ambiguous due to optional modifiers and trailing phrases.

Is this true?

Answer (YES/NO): NO